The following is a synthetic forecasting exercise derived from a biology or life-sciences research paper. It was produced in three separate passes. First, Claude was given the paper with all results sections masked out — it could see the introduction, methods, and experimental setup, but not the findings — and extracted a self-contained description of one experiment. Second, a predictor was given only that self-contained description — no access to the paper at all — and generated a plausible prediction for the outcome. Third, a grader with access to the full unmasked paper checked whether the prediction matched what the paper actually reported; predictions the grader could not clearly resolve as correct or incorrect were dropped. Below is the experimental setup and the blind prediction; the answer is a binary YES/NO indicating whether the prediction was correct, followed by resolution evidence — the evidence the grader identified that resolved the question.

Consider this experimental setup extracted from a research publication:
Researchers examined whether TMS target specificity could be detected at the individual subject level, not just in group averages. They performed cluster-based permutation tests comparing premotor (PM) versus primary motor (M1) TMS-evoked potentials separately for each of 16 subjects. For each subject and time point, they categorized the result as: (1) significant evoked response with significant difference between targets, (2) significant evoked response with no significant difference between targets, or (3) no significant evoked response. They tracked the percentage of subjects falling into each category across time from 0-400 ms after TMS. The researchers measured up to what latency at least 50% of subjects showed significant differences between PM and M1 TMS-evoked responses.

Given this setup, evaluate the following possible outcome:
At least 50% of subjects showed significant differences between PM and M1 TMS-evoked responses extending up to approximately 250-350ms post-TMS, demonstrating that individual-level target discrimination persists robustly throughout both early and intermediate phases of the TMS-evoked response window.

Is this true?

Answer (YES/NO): YES